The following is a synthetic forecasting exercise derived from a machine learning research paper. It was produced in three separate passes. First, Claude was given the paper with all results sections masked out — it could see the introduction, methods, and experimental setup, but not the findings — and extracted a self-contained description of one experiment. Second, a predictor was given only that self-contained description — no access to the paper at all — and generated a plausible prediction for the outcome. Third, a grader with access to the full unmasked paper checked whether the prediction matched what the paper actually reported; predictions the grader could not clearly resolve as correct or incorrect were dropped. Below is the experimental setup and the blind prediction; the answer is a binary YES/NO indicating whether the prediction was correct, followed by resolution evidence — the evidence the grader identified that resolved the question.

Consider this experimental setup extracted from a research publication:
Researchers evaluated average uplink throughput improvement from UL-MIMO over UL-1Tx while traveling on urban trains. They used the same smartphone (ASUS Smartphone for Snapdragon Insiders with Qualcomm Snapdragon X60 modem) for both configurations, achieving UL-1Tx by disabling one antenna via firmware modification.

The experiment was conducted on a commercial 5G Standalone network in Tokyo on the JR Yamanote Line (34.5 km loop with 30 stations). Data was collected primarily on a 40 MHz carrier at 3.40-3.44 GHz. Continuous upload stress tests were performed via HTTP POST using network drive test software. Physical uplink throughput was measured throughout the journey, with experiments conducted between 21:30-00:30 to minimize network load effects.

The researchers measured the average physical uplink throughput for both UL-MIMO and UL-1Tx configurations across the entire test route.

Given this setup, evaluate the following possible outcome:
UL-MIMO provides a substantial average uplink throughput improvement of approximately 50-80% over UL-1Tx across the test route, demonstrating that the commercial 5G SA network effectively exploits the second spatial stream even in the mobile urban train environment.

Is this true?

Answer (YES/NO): NO